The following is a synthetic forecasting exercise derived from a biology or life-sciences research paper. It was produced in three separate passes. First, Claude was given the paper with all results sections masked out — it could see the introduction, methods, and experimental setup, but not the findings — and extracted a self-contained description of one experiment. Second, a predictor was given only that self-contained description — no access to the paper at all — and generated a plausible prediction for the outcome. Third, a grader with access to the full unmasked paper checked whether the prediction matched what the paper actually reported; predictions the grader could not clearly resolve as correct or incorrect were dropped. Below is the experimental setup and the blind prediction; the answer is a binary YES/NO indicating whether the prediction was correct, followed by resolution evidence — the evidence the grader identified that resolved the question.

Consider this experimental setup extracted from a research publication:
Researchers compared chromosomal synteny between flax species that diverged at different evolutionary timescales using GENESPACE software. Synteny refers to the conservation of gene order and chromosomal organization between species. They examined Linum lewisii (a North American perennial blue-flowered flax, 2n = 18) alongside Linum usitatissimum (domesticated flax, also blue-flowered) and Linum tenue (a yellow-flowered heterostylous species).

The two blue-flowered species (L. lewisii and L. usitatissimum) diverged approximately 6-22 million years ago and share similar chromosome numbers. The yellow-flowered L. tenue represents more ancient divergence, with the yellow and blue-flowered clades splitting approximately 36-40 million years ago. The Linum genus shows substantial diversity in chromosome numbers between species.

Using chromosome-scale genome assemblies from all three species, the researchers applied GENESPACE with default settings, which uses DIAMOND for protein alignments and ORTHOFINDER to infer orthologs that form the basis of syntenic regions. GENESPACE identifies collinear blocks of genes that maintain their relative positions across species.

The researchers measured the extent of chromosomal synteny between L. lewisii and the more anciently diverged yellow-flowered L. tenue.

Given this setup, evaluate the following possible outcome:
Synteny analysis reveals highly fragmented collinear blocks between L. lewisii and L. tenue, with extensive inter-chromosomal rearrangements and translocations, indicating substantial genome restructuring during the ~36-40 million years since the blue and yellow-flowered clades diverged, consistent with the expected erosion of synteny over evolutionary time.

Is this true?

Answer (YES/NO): YES